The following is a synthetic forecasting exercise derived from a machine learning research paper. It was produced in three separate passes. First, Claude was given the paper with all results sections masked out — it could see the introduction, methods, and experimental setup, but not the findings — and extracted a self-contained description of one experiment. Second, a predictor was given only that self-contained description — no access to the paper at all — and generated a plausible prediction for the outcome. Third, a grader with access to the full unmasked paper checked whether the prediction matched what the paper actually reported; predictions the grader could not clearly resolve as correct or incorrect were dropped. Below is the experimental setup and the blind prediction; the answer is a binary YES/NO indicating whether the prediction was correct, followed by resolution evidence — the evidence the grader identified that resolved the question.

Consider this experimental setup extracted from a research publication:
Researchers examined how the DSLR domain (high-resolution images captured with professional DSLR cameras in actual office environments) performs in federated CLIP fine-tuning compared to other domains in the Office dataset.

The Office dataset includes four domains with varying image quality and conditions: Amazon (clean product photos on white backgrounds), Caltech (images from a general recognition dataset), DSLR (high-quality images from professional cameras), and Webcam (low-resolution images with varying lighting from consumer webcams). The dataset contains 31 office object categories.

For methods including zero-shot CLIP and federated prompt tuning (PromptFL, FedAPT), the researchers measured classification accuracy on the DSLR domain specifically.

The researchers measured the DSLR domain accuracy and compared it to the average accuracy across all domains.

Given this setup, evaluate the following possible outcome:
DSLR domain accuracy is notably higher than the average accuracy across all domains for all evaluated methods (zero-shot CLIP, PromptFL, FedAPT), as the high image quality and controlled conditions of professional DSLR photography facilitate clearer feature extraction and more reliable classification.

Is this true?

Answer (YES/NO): NO